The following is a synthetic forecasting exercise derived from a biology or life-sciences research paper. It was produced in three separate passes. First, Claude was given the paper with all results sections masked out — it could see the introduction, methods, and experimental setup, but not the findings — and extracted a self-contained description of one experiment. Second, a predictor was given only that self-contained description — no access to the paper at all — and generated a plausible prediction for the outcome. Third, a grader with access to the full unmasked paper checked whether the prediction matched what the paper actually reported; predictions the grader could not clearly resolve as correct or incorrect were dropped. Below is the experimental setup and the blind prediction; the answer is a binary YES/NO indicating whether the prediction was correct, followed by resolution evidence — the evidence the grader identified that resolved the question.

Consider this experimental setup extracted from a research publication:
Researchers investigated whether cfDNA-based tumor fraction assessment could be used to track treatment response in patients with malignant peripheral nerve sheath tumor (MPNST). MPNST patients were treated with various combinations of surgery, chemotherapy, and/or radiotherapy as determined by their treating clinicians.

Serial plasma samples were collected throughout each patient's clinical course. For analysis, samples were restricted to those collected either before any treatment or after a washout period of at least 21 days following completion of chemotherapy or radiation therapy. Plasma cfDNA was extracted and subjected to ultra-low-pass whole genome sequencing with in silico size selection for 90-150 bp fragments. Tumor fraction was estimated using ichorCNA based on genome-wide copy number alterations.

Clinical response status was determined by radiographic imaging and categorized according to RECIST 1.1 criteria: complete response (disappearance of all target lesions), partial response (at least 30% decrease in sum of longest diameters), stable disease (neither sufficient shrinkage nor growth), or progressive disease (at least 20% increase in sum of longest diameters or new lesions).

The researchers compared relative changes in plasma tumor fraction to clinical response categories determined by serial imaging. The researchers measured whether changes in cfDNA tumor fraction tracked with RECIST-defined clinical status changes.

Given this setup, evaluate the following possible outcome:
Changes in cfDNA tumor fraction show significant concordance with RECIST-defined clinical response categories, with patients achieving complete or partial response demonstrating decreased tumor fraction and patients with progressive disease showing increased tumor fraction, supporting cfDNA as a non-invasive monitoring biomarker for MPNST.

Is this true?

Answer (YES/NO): YES